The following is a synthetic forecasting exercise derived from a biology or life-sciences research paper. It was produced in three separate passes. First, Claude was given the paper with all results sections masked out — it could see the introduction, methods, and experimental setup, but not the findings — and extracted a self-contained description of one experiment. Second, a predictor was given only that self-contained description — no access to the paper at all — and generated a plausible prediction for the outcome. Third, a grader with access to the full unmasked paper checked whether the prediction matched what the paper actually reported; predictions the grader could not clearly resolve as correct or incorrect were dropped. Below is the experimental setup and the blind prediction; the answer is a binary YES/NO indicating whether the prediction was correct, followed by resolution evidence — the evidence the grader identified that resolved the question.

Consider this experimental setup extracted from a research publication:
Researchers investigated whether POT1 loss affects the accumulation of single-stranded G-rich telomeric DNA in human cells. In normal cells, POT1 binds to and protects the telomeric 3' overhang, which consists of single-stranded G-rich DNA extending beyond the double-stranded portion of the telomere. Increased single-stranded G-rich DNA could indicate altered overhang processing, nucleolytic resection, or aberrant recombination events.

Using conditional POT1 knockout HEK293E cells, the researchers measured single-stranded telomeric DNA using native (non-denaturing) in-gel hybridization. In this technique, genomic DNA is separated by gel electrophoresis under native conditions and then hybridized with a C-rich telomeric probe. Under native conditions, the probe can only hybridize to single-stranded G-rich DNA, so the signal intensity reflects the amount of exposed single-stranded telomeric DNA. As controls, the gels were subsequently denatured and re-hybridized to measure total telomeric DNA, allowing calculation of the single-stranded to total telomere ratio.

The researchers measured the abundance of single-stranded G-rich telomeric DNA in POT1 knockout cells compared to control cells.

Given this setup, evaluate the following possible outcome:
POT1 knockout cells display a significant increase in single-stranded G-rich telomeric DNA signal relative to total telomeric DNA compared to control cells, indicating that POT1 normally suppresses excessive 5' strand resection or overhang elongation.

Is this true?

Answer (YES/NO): YES